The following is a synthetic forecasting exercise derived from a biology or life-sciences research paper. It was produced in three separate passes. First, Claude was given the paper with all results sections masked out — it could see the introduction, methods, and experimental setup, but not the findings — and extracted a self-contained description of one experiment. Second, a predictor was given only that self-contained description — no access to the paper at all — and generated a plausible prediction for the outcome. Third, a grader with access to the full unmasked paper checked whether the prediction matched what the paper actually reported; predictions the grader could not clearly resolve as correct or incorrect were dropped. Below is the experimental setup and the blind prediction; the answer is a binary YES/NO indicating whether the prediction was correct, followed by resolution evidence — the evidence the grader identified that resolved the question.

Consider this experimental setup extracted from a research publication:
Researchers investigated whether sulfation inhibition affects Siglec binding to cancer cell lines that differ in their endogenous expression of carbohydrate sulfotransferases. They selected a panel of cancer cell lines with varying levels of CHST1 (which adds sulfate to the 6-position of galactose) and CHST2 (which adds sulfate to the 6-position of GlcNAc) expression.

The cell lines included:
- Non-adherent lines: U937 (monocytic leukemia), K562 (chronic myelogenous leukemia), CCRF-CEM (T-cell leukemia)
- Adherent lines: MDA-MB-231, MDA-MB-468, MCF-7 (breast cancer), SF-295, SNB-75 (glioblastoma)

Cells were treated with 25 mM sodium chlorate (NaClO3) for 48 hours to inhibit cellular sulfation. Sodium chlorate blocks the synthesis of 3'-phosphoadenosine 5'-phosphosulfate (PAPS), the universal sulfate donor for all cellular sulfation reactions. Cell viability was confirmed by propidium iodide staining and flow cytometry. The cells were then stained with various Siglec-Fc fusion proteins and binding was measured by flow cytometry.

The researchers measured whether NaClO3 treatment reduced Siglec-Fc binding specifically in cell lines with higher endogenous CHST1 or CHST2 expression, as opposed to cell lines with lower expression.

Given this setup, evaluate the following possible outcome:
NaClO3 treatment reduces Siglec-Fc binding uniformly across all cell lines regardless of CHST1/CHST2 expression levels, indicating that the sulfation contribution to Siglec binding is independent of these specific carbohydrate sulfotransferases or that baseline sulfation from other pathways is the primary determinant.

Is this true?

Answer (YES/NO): NO